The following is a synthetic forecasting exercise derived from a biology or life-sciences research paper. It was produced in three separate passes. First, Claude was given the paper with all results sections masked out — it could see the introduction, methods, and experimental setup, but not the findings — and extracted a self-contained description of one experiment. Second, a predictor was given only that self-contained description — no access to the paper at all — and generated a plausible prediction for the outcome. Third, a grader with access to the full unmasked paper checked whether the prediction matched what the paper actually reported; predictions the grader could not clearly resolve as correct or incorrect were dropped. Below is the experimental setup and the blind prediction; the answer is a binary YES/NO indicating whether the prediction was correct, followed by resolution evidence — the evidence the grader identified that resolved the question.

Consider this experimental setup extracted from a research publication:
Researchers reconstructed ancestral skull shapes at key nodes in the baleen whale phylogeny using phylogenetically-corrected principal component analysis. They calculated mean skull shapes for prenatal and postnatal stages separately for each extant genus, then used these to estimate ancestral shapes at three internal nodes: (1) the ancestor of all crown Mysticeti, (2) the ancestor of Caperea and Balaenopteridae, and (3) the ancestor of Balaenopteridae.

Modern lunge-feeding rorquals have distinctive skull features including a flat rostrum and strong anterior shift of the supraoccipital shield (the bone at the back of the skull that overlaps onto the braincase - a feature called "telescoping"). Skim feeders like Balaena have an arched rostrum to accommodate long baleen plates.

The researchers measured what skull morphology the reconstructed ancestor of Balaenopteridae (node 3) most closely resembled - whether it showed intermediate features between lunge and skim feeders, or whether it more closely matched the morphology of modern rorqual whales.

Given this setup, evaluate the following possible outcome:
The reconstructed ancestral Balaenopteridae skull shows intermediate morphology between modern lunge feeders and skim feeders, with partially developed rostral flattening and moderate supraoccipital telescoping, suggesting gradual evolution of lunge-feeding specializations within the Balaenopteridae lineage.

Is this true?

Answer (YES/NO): NO